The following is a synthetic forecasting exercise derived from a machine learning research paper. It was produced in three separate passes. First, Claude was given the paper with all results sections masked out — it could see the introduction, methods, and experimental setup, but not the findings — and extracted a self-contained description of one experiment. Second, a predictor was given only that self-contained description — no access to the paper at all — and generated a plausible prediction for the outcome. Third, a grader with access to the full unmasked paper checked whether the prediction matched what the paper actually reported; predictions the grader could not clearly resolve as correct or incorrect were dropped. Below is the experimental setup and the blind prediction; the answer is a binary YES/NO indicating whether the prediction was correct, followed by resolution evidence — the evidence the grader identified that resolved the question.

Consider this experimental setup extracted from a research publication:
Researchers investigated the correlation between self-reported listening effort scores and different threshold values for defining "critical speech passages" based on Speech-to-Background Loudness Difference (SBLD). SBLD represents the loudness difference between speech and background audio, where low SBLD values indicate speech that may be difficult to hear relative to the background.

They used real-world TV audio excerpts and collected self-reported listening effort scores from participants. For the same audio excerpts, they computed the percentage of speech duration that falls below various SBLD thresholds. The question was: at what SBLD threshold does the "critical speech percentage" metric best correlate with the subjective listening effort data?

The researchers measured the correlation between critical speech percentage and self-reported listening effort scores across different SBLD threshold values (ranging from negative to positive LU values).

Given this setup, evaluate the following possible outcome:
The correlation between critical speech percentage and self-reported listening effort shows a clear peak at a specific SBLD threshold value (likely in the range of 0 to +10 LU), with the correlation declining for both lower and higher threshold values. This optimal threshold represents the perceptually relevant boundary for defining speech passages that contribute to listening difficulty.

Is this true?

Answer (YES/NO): YES